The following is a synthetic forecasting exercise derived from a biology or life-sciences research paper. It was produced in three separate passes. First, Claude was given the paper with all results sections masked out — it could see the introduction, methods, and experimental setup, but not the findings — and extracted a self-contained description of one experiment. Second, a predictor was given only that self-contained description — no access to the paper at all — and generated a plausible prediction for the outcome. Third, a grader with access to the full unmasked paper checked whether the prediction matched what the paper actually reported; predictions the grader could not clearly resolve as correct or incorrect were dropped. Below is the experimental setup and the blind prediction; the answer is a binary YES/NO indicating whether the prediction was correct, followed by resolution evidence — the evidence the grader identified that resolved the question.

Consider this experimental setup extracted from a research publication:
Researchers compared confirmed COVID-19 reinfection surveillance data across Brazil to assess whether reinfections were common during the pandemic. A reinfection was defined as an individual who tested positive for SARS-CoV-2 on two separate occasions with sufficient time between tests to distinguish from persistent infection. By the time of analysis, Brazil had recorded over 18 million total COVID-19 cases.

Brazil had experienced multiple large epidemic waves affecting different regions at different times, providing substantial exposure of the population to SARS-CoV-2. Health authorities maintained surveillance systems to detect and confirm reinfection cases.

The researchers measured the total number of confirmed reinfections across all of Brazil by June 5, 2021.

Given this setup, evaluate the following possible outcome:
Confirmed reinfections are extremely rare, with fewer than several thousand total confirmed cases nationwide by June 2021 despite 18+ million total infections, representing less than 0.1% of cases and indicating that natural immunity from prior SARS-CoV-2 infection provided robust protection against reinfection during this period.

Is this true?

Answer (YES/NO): YES